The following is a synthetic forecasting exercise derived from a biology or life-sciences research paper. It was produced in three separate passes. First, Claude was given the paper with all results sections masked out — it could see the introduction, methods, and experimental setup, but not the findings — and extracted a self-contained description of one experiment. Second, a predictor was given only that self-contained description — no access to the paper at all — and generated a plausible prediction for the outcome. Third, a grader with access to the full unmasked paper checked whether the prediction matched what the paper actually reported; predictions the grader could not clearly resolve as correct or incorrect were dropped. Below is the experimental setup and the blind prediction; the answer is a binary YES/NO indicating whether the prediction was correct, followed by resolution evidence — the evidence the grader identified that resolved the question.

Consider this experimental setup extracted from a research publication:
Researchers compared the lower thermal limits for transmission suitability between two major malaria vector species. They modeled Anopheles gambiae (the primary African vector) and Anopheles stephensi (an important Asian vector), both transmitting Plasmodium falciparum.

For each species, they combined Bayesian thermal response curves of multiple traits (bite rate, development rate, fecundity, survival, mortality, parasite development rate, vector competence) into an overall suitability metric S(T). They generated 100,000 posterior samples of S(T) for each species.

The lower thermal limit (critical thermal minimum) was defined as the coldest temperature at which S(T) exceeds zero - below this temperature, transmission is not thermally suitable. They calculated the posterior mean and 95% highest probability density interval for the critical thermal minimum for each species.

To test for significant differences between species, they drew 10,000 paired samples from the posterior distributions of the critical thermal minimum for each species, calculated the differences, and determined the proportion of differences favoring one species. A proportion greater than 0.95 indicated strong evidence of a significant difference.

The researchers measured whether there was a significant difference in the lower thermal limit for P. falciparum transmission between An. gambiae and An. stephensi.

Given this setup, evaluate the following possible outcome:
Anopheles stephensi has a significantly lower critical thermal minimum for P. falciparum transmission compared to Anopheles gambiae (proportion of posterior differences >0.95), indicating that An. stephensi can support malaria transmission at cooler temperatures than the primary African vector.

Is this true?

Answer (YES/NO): YES